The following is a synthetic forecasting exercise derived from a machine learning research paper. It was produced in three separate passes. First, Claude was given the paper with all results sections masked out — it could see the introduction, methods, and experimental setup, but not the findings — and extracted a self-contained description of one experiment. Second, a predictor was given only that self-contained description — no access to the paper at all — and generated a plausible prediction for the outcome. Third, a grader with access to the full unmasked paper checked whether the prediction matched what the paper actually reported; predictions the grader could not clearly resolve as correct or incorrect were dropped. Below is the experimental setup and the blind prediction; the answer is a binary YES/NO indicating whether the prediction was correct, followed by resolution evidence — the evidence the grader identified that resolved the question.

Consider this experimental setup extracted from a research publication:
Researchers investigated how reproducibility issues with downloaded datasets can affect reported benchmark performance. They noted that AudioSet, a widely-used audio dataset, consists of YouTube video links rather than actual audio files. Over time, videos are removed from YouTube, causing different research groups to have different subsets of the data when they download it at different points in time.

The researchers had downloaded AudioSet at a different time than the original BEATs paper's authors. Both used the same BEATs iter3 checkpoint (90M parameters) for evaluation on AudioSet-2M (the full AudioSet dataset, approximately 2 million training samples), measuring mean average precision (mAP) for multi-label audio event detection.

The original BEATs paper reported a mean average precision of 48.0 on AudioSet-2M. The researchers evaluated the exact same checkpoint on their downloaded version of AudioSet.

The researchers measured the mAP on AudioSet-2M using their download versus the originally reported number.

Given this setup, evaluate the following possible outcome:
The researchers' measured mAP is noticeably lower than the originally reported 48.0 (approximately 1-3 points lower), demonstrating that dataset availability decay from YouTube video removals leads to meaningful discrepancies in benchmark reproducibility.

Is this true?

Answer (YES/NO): NO